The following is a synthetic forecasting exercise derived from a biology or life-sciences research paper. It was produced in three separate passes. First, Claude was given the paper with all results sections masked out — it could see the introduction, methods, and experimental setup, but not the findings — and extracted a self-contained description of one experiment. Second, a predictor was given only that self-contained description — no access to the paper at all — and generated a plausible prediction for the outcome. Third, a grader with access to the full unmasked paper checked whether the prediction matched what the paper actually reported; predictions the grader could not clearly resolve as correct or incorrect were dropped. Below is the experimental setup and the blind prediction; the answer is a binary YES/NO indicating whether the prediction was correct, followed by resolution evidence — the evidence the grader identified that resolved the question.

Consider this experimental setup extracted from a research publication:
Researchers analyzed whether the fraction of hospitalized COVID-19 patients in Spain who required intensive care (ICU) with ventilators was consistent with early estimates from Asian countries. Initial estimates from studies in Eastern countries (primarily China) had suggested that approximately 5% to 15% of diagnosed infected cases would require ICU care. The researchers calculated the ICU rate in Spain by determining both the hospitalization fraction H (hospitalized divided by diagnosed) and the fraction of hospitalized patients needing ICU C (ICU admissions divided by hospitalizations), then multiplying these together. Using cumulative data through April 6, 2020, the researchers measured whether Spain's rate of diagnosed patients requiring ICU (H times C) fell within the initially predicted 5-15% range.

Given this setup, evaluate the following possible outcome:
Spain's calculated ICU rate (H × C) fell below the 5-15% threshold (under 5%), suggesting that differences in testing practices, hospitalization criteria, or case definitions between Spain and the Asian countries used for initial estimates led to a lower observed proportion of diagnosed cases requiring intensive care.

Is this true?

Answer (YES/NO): NO